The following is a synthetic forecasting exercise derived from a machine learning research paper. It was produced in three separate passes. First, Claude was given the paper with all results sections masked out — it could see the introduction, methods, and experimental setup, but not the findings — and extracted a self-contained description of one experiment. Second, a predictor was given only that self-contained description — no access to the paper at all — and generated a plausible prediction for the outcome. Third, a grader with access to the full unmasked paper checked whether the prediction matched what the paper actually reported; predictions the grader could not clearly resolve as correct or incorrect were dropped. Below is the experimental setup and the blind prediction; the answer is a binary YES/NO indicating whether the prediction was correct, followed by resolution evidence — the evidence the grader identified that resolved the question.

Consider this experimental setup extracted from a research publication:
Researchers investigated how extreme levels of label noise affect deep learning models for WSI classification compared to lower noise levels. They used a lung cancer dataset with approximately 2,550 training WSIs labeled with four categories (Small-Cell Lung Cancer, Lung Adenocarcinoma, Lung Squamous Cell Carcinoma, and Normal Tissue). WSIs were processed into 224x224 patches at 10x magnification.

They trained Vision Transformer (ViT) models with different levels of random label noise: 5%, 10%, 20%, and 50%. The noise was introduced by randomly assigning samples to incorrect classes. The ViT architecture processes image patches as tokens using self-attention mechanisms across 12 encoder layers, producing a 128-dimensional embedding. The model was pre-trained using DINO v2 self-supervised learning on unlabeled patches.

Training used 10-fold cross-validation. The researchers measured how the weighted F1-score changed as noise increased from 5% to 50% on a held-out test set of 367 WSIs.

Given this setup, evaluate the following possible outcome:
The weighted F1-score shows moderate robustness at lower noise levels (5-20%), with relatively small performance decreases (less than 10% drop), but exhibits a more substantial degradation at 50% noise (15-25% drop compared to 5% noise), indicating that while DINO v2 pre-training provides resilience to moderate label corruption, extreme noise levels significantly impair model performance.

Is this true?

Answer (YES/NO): YES